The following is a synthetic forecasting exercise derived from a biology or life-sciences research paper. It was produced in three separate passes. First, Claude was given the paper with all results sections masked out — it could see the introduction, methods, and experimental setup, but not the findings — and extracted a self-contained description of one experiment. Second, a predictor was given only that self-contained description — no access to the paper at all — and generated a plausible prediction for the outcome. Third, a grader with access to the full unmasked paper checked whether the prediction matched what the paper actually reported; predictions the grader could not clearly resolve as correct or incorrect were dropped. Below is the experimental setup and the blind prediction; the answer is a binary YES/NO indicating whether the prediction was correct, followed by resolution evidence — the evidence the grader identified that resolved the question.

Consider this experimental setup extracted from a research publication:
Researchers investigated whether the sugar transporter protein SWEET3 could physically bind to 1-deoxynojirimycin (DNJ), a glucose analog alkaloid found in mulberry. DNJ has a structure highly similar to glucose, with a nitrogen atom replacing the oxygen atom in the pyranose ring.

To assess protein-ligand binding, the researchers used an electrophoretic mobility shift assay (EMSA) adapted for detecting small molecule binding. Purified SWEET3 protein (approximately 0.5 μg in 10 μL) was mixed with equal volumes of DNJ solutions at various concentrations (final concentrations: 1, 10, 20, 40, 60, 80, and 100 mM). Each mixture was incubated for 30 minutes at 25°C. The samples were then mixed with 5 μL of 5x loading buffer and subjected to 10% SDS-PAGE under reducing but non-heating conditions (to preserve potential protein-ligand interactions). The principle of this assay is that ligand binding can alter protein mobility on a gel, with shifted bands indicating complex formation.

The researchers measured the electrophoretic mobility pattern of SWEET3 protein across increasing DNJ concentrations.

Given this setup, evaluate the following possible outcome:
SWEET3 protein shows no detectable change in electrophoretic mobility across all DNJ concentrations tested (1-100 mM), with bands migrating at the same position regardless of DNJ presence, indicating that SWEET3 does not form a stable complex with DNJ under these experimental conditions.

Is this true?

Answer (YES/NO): NO